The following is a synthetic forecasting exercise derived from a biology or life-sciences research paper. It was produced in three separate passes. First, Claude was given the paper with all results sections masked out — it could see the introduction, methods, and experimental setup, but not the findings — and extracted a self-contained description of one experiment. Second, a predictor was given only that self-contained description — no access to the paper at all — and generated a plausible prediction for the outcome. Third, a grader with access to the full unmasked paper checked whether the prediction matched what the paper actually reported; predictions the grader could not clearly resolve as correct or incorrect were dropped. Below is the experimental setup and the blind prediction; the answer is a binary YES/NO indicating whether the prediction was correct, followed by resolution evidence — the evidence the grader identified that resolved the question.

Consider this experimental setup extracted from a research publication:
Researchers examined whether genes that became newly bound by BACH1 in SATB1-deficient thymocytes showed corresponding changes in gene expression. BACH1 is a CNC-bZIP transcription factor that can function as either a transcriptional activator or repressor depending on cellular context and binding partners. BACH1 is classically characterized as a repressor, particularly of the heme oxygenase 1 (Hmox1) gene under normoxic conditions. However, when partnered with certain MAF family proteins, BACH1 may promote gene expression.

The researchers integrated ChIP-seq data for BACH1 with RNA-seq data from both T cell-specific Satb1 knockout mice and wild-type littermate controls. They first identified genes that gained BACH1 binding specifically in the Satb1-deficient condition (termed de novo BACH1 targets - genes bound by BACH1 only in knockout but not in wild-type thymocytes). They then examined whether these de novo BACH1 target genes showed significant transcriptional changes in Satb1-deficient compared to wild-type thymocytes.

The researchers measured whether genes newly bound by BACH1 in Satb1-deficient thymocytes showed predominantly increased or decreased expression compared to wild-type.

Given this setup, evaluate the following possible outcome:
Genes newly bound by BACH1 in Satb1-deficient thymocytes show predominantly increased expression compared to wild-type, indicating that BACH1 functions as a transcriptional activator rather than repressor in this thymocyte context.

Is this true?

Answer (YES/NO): YES